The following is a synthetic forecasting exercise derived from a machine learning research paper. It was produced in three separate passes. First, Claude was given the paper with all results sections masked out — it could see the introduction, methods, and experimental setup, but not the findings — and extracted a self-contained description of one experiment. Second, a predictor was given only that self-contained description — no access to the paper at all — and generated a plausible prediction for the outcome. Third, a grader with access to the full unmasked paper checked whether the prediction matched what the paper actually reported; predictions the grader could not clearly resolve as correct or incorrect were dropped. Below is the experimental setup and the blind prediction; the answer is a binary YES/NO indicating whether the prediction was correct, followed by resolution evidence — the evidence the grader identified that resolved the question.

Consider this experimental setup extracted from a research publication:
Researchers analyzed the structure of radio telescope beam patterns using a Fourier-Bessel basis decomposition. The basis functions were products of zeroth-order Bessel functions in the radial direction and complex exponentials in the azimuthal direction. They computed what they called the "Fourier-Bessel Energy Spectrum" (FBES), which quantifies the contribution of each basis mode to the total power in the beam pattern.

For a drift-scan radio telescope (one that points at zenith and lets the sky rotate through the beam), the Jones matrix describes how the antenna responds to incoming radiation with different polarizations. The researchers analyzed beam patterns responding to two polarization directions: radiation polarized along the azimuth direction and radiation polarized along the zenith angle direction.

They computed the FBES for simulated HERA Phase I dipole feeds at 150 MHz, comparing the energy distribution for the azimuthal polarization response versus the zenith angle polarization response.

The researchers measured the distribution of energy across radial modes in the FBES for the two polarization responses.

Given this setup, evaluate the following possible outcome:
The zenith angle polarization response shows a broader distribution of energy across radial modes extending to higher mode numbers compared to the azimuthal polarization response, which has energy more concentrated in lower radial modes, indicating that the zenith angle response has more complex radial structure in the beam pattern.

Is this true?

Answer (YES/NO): NO